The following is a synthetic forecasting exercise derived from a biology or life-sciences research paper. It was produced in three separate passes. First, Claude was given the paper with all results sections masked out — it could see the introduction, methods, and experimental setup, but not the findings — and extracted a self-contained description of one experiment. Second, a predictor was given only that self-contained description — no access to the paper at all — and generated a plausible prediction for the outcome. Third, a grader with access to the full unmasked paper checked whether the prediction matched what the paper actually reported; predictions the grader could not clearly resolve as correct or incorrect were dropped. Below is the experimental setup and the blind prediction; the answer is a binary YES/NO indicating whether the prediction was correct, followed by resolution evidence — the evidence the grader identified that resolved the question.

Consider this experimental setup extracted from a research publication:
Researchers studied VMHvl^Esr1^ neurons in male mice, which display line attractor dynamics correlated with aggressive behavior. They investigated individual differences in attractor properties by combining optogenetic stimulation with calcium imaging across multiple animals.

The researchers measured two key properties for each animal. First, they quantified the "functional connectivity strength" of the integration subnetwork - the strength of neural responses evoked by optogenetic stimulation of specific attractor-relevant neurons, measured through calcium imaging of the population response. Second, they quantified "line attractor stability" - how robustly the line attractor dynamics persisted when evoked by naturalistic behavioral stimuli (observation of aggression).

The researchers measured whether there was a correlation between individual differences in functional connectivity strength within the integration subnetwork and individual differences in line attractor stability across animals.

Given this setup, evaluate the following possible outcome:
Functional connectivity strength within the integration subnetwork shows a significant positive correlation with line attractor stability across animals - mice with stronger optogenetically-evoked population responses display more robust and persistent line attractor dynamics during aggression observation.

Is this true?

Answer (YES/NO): YES